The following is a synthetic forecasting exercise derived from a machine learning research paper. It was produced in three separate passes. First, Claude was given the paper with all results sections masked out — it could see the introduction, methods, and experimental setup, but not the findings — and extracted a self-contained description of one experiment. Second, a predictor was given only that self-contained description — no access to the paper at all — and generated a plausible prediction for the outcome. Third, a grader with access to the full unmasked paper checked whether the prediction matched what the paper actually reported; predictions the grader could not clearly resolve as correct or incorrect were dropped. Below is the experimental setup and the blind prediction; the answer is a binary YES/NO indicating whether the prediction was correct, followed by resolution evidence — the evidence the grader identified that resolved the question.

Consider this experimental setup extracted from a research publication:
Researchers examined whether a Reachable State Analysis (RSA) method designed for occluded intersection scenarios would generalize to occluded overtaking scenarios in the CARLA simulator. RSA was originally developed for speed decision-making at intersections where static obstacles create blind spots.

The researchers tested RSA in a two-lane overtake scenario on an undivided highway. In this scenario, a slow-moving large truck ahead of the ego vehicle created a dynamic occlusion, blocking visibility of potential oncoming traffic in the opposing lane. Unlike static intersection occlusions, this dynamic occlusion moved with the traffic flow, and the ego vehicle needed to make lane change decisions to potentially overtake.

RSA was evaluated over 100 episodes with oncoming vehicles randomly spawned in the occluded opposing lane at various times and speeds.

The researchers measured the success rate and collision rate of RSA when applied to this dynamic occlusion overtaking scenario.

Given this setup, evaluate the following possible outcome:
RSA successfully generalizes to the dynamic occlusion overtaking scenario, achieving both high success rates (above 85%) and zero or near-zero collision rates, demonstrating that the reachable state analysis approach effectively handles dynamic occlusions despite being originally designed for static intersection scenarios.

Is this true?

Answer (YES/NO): NO